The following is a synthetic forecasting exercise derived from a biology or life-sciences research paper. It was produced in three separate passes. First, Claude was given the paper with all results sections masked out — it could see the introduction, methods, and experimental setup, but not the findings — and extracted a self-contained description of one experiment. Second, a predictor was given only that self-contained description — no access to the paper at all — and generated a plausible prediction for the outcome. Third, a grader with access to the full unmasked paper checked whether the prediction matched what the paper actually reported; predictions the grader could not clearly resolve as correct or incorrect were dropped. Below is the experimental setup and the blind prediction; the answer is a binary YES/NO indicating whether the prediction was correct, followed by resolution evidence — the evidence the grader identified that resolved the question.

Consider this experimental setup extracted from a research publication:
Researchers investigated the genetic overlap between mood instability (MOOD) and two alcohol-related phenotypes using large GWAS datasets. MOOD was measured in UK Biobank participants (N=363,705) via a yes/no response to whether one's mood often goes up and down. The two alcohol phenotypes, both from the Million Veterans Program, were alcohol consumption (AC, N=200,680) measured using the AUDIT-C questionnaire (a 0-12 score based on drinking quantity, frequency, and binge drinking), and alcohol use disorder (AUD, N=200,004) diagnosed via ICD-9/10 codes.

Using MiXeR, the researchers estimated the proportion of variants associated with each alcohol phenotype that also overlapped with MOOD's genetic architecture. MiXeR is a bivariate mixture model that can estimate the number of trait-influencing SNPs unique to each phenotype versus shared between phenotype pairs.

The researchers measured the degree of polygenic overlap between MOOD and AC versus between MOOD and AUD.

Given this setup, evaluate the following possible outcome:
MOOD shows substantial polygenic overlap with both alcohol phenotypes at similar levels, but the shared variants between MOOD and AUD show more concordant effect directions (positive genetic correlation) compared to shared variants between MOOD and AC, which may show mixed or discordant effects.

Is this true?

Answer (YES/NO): NO